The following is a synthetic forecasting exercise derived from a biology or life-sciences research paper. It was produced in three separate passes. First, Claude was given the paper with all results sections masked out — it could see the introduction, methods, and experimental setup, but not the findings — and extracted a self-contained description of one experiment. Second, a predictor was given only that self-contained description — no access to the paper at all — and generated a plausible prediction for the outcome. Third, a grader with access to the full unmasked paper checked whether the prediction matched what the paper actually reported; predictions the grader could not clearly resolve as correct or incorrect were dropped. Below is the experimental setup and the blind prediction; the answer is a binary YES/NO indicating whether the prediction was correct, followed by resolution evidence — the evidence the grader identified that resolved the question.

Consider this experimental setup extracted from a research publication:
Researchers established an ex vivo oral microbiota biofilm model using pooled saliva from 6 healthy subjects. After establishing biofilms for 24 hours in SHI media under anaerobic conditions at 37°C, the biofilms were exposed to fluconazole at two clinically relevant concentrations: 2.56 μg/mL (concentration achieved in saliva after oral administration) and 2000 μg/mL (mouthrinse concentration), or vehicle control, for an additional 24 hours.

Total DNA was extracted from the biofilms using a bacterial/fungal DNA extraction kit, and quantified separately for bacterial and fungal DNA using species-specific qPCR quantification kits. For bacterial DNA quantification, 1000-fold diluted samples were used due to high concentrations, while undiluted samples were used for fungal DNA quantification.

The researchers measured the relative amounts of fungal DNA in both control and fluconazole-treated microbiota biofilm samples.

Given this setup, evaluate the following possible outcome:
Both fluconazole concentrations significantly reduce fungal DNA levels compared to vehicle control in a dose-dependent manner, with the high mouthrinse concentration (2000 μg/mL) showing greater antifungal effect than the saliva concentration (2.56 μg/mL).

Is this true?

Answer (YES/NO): NO